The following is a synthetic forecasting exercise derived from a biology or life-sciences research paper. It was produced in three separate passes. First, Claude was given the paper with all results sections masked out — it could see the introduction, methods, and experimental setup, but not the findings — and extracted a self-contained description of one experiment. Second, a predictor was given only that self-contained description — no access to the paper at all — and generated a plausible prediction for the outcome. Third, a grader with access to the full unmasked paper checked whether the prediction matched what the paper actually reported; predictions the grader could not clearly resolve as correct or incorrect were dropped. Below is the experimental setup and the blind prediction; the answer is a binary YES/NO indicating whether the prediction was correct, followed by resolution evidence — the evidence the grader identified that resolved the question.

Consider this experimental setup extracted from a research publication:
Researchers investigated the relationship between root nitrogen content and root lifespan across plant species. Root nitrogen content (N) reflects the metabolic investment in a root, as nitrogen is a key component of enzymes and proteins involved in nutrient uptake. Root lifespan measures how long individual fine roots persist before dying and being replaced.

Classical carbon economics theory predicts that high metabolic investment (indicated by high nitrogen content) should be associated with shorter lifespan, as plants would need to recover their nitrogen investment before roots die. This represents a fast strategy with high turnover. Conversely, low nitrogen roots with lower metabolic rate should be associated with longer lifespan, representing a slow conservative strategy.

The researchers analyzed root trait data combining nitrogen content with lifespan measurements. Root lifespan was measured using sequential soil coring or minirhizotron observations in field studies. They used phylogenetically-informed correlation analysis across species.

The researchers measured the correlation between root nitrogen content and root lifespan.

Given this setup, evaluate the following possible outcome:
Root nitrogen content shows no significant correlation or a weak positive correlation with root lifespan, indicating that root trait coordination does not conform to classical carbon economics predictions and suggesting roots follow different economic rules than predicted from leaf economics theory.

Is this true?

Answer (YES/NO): NO